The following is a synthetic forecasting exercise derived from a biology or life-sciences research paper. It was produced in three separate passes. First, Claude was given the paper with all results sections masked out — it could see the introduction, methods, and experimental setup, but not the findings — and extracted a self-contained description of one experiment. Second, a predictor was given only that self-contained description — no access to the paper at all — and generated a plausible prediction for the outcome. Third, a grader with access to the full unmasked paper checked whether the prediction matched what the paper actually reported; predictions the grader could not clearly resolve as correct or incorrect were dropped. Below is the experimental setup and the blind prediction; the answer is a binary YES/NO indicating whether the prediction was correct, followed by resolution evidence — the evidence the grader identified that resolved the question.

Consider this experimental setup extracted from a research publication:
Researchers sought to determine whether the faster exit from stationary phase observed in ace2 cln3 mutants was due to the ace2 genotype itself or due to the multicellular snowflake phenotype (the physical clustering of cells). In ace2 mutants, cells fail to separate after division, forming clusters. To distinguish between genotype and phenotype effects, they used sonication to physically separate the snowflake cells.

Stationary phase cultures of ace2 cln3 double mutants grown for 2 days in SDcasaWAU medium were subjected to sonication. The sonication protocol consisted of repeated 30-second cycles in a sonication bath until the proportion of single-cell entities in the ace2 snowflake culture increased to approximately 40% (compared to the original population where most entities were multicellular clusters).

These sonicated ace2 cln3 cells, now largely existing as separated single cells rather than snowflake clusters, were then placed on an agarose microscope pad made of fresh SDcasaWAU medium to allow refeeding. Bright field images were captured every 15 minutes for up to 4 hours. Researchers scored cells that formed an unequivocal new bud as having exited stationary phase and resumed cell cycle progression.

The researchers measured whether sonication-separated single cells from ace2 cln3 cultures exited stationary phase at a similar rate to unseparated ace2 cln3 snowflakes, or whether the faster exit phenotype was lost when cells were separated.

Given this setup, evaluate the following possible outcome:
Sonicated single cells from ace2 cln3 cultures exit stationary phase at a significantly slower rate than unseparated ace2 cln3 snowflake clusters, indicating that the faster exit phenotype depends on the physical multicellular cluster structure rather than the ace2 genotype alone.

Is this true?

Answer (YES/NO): NO